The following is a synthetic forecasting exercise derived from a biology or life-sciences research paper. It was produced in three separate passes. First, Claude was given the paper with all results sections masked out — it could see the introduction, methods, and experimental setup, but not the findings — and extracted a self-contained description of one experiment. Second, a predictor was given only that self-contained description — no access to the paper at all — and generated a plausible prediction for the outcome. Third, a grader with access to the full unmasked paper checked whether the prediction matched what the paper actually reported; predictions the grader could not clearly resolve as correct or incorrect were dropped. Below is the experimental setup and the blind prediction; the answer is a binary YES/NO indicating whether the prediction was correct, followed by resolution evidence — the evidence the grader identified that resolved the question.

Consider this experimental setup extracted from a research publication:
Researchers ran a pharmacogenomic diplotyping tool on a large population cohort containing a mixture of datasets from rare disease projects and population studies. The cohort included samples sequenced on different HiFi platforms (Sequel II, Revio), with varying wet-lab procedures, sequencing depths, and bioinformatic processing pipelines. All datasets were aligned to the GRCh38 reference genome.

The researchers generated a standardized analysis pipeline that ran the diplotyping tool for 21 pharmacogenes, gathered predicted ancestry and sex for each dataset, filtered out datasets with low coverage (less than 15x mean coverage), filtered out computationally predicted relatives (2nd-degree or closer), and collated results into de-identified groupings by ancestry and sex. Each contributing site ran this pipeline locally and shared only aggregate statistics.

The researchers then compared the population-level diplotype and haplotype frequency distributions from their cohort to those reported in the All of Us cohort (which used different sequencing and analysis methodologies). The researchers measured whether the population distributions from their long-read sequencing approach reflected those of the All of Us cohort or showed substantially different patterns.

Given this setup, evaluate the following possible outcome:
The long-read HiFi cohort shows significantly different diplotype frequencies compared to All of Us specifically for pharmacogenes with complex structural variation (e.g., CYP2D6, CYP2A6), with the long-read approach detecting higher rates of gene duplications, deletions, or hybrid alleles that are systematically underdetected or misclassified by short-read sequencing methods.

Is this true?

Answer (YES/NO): NO